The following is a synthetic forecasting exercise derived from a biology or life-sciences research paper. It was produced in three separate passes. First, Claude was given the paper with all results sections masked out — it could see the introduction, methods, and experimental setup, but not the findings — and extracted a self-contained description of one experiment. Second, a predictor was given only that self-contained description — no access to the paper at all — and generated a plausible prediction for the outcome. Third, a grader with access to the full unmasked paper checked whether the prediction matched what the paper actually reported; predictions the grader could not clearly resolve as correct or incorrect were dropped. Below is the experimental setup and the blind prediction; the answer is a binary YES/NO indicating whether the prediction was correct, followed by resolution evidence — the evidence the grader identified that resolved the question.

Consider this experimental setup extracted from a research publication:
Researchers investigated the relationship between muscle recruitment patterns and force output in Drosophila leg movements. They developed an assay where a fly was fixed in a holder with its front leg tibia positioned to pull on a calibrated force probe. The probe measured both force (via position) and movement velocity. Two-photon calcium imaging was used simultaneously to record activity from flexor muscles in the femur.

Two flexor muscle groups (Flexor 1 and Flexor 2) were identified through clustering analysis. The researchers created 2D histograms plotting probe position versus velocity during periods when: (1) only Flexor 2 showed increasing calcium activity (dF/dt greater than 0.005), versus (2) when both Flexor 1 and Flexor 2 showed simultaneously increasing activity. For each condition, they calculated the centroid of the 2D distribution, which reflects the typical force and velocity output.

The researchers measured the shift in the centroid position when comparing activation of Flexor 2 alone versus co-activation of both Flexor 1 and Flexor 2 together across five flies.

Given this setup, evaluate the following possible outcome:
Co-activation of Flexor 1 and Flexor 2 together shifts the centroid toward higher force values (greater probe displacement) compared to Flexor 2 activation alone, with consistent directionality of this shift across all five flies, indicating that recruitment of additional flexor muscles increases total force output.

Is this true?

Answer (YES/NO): YES